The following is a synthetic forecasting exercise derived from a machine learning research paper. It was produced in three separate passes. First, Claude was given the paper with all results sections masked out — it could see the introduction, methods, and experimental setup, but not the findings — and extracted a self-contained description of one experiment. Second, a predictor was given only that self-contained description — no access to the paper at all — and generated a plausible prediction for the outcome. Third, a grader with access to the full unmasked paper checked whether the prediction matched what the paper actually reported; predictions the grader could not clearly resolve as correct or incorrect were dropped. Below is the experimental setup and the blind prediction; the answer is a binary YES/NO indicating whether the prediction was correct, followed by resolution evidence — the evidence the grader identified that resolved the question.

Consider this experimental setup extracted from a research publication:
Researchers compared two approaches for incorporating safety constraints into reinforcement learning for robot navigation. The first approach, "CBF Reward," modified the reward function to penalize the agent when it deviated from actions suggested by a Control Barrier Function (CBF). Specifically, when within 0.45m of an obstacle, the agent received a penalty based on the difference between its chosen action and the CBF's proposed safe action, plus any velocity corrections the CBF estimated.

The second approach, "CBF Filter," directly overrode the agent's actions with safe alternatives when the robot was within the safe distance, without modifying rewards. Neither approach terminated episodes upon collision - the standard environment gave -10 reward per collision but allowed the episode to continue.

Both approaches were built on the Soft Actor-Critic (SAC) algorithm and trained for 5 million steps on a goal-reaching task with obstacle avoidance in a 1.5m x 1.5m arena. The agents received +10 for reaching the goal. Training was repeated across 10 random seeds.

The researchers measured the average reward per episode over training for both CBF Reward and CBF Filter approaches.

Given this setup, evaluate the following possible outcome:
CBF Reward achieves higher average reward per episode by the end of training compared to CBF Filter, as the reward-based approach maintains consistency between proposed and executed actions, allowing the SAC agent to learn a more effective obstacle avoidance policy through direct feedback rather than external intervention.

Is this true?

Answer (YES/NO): NO